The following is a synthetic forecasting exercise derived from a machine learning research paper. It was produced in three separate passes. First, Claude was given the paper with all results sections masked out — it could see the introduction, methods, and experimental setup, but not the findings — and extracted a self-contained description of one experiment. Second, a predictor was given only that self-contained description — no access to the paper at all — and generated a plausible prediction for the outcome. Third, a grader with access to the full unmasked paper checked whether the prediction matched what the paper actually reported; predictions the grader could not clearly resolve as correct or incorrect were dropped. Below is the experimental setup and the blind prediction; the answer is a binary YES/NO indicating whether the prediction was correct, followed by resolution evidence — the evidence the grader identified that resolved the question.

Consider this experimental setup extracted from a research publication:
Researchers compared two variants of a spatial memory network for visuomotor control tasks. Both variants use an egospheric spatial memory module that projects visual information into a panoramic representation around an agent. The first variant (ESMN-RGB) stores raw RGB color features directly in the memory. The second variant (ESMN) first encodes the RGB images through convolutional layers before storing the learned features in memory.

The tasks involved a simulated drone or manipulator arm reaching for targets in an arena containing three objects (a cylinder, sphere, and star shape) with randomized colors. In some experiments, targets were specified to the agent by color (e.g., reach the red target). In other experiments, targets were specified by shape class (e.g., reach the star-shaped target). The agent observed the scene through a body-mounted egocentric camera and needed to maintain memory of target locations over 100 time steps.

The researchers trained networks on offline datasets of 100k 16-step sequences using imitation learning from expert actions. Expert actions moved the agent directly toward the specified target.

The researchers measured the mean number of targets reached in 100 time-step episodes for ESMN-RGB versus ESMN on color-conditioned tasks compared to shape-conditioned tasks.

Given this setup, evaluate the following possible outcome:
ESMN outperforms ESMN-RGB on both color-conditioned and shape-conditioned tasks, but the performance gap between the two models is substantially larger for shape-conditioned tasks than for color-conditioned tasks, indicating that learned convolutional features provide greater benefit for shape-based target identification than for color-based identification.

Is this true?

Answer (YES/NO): NO